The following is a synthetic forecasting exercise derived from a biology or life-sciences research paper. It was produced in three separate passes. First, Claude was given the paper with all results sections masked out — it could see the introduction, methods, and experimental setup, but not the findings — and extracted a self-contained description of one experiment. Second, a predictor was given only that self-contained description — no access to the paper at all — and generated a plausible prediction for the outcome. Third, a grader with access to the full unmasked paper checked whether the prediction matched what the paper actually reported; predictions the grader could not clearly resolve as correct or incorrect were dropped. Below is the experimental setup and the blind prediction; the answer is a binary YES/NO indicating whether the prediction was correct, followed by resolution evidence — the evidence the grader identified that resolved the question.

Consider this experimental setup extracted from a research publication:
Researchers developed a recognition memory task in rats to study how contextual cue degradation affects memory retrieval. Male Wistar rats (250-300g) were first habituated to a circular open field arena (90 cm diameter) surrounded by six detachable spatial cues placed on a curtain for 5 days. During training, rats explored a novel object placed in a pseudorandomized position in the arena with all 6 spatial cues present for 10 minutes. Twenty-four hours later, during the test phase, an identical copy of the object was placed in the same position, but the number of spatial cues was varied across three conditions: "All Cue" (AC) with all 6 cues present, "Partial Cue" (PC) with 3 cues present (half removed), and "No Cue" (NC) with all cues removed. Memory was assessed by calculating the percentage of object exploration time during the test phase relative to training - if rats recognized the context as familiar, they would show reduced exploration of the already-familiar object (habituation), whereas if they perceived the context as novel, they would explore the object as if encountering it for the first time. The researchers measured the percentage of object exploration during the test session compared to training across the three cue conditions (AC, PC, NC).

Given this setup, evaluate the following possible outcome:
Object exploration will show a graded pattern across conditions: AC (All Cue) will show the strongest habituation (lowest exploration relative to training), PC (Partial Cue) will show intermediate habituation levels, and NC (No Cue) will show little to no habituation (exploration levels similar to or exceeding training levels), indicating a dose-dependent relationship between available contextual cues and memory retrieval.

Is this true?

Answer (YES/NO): NO